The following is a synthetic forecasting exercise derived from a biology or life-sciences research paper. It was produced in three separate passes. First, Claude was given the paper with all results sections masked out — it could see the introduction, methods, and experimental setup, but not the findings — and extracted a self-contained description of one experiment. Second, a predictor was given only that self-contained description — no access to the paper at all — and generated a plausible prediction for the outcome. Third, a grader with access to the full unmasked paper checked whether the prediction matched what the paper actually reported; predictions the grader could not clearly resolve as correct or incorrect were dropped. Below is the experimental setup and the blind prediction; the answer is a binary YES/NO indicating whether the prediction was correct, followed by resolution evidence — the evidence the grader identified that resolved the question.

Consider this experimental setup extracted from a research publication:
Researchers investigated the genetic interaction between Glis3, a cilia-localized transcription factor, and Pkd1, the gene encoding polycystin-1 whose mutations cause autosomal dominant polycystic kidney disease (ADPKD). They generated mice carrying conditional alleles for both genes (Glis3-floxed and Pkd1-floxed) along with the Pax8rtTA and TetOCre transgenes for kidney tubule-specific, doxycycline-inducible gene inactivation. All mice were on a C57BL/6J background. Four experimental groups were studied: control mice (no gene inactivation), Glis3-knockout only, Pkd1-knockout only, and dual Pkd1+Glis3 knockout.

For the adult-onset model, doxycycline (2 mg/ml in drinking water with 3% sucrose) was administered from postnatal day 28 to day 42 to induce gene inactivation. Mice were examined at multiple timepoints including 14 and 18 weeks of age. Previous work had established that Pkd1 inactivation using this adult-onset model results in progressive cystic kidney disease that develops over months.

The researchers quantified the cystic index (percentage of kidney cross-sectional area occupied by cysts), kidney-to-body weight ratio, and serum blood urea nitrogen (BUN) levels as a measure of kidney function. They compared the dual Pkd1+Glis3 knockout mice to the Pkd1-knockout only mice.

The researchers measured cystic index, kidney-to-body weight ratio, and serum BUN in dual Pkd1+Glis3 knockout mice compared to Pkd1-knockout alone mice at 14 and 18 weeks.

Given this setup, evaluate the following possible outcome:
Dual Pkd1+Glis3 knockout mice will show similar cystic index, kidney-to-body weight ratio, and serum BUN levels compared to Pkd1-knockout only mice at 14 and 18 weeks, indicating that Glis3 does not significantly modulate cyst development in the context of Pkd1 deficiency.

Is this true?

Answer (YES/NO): NO